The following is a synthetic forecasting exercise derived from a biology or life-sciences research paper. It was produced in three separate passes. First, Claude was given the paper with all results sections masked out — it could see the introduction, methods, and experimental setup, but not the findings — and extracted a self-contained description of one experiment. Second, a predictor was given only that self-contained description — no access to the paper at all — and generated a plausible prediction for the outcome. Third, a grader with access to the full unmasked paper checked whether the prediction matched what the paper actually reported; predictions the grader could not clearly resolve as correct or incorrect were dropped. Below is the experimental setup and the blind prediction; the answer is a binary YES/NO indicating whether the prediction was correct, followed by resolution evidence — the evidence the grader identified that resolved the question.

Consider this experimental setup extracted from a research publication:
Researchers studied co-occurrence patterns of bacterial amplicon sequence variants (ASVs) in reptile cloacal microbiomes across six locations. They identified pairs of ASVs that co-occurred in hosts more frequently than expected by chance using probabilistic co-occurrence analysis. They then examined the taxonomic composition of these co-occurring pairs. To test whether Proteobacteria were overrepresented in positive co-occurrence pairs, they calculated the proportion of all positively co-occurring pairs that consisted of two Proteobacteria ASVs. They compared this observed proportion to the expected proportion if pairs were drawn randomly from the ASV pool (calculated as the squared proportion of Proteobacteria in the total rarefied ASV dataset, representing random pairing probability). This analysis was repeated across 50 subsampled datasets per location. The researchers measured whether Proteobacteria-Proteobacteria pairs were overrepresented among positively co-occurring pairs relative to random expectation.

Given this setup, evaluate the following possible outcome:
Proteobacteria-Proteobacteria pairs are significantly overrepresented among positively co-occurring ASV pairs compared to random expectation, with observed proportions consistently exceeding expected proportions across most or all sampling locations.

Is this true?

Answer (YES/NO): YES